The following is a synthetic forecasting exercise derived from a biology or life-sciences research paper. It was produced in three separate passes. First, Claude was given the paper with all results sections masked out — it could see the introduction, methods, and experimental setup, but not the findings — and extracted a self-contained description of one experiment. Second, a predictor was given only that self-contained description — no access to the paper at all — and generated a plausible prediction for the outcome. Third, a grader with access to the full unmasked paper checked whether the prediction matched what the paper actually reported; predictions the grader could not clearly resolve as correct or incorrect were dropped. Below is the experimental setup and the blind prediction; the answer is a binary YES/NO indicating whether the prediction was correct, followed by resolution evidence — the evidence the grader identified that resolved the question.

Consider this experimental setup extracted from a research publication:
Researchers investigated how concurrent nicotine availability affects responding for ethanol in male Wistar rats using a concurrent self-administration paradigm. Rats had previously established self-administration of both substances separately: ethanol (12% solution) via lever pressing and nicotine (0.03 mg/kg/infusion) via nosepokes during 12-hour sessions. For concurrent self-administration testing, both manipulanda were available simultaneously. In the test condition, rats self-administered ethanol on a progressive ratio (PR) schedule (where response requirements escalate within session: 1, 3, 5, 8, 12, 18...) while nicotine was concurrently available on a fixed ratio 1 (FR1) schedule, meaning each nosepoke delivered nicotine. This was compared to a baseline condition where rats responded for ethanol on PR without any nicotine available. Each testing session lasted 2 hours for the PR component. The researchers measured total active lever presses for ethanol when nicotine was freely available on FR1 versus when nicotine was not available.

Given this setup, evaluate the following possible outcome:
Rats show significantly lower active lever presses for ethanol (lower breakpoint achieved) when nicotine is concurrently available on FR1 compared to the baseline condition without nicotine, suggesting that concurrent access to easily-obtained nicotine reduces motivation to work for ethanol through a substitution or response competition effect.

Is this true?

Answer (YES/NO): NO